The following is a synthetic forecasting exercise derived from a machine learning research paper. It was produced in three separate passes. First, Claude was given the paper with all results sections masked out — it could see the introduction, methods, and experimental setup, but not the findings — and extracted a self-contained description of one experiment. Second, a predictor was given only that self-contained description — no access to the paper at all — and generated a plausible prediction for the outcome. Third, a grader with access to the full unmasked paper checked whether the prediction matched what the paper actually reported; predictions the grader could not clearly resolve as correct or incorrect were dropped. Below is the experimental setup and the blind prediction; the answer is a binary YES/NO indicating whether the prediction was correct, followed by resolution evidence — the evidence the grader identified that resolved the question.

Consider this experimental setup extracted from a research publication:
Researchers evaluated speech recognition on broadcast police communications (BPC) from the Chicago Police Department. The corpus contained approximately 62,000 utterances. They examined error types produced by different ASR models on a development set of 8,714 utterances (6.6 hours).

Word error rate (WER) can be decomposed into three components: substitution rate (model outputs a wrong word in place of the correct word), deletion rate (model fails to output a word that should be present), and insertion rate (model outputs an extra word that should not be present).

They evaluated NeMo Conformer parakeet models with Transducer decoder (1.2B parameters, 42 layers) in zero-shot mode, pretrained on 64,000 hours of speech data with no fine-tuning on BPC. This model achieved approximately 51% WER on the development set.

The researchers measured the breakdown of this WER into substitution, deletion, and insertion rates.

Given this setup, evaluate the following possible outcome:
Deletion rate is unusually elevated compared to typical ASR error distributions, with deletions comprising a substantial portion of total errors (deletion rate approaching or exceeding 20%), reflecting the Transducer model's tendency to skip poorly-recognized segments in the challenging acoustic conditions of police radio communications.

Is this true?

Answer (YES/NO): YES